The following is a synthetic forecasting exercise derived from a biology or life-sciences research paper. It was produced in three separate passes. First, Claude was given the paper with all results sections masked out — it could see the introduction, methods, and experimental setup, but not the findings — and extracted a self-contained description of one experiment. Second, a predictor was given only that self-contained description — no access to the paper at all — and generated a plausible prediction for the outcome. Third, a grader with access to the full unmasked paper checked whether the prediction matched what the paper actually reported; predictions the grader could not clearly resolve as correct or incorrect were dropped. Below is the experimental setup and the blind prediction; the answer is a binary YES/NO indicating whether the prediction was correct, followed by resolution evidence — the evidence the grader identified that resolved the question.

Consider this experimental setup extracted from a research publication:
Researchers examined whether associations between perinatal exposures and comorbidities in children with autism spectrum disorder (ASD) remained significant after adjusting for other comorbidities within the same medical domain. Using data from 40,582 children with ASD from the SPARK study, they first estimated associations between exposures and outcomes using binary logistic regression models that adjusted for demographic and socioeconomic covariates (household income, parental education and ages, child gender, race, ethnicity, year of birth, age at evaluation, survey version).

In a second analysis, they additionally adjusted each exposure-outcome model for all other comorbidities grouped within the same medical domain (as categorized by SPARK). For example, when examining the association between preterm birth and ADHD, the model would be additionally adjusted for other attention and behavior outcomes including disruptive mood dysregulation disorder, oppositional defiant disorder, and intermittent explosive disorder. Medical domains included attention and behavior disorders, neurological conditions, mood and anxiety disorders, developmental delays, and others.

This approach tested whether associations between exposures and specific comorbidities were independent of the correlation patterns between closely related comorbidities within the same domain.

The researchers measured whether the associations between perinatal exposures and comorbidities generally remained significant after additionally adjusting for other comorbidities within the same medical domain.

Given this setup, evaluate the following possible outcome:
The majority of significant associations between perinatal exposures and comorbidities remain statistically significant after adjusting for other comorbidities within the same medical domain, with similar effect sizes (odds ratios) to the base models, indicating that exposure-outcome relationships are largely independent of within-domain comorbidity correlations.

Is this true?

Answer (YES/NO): NO